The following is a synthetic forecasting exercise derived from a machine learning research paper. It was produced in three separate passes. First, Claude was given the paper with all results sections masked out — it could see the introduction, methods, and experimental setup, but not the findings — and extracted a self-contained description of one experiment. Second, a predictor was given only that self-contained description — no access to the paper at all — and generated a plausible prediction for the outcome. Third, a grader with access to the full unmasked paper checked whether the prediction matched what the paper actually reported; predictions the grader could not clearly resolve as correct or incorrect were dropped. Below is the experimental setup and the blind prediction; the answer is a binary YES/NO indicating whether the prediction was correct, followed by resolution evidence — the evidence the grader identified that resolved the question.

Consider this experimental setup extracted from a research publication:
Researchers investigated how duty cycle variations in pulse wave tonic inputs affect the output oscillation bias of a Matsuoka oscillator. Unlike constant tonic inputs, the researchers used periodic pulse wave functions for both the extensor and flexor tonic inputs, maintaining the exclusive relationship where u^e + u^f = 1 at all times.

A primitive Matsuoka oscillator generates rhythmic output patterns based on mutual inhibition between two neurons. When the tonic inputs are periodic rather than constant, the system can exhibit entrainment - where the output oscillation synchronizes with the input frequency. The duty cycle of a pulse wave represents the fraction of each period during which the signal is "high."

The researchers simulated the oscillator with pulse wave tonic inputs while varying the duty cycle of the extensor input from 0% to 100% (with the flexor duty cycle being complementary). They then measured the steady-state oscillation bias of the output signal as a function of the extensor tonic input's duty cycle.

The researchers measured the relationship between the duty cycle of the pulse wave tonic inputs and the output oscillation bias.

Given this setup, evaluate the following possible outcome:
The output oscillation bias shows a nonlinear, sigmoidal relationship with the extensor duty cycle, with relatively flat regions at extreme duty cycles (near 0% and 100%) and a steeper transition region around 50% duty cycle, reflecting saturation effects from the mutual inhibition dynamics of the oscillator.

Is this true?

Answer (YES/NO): NO